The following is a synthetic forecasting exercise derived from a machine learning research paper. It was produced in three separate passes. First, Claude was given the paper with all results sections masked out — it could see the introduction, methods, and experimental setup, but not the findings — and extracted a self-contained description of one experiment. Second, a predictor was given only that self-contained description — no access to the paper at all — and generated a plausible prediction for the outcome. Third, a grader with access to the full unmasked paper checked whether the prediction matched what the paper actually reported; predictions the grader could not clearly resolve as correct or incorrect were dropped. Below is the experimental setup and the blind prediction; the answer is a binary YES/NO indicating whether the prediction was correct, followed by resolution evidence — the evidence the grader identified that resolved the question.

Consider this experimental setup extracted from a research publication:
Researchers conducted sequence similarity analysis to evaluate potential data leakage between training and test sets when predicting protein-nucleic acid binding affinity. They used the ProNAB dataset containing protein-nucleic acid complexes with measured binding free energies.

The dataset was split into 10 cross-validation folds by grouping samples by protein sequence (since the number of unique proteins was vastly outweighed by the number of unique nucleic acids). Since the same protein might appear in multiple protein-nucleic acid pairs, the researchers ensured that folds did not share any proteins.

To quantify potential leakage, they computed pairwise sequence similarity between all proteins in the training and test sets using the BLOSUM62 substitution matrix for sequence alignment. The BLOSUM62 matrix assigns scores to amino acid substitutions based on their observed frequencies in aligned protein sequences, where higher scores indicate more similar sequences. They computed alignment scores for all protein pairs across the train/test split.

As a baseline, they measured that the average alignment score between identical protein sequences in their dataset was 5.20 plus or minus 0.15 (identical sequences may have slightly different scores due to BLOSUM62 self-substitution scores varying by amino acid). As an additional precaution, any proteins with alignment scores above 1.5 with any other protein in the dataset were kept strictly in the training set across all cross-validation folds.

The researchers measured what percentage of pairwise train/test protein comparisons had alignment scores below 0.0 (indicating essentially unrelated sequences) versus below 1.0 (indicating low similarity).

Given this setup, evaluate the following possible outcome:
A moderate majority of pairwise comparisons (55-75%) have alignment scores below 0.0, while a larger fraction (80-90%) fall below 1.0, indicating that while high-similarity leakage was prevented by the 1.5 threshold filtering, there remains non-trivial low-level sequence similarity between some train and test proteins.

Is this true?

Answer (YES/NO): NO